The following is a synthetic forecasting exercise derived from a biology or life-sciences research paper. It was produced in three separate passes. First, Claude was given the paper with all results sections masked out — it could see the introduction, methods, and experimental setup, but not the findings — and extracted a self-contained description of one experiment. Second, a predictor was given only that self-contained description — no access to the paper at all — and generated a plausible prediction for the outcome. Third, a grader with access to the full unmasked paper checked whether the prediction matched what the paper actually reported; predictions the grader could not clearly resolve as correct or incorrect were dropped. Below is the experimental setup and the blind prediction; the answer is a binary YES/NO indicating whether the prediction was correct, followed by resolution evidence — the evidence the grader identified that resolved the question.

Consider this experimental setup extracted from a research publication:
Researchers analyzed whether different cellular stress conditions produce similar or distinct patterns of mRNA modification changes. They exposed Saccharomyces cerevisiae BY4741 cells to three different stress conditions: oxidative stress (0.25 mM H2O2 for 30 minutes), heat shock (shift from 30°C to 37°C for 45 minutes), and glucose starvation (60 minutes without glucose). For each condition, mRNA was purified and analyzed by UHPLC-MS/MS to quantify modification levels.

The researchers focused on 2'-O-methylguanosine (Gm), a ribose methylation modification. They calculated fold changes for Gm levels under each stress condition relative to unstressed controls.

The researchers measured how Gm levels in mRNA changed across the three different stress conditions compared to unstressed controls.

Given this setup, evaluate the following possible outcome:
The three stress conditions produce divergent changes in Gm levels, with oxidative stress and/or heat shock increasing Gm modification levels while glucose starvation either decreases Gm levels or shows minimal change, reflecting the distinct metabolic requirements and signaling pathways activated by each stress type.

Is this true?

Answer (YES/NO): NO